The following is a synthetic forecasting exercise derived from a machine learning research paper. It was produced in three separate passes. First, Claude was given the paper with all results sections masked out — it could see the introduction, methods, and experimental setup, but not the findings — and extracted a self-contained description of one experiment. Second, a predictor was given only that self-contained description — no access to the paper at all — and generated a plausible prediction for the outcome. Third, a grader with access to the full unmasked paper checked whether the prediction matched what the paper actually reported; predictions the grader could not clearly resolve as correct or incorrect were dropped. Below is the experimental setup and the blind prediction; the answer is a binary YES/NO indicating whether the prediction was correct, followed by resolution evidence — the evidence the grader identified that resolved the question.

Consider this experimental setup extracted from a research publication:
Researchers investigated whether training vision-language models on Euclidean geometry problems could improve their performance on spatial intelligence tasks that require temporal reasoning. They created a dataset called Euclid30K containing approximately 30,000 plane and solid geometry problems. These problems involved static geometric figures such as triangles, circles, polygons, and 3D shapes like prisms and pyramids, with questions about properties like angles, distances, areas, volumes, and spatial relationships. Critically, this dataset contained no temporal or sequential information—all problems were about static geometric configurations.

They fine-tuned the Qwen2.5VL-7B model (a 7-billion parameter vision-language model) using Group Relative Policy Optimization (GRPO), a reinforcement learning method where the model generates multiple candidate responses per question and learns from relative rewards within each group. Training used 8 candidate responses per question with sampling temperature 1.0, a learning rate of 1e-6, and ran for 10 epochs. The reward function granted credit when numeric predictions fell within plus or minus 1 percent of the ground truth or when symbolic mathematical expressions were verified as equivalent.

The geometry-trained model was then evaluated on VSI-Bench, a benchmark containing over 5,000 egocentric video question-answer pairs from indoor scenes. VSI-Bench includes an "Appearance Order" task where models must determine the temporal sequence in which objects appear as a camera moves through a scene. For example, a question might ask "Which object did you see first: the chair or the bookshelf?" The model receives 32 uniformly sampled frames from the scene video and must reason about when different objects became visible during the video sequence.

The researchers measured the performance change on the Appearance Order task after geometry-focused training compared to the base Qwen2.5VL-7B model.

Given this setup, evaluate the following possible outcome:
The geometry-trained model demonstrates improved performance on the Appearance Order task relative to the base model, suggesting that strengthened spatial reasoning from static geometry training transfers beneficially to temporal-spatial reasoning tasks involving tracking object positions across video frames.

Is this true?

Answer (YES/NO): NO